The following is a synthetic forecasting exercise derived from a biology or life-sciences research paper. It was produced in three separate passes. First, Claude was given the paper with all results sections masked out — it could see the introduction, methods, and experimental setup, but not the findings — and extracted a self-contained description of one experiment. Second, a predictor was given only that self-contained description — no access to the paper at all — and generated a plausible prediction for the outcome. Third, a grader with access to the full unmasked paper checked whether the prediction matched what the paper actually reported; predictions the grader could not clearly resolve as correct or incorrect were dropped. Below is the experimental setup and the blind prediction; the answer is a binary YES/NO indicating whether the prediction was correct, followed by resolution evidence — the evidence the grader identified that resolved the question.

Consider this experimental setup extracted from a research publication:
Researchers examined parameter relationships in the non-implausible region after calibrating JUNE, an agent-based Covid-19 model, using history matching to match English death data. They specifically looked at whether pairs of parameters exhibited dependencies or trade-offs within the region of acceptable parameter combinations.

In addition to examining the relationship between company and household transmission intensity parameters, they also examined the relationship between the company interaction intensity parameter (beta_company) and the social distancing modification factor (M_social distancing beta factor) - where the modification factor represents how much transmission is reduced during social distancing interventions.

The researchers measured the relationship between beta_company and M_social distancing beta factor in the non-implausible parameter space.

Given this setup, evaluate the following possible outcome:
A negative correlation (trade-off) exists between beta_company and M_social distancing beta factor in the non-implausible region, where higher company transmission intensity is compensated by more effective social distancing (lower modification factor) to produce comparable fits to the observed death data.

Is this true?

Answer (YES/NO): YES